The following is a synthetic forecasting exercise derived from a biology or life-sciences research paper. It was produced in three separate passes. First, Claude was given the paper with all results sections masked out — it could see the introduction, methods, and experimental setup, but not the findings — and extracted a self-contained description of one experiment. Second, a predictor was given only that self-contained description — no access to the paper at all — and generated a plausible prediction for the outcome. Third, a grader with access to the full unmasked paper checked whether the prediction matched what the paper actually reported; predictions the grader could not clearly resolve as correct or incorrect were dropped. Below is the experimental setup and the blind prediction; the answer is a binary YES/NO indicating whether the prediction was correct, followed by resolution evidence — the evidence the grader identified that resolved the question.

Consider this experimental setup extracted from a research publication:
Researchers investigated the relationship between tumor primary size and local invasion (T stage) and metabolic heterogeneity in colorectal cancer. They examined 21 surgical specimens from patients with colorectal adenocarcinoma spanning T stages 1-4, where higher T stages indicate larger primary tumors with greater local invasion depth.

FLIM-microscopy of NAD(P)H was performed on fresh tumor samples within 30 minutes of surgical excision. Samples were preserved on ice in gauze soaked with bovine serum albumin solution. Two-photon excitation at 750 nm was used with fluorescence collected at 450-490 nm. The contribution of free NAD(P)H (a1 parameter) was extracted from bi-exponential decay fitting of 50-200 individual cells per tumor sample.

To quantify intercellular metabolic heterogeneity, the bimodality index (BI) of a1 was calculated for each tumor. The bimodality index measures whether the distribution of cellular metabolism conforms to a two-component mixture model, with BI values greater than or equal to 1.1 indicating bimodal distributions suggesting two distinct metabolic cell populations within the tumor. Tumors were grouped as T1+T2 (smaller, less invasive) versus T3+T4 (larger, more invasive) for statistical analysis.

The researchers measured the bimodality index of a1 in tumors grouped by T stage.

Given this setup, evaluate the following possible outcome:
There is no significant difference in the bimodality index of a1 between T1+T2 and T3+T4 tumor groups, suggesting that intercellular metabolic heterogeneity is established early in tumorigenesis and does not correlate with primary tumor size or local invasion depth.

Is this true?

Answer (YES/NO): NO